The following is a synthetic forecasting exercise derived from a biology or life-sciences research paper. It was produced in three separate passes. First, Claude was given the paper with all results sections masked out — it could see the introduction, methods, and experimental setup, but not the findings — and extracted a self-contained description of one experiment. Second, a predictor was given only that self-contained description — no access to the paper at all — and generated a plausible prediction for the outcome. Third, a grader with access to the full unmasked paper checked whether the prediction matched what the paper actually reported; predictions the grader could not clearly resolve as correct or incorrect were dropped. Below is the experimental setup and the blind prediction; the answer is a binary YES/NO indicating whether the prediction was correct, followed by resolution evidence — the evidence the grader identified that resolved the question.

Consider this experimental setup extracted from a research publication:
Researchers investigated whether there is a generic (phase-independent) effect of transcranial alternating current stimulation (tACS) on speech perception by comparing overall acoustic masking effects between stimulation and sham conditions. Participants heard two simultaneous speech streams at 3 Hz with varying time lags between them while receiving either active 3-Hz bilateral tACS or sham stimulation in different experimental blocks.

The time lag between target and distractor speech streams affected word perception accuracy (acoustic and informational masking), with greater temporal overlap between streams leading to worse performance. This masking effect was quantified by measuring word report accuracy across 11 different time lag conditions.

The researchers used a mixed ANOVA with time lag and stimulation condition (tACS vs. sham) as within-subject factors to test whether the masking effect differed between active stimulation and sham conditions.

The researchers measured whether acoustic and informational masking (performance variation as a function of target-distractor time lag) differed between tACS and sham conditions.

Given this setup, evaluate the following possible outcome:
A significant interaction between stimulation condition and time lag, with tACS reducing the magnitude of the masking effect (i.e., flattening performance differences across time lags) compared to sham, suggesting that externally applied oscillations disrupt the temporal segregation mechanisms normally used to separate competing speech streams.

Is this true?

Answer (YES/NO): NO